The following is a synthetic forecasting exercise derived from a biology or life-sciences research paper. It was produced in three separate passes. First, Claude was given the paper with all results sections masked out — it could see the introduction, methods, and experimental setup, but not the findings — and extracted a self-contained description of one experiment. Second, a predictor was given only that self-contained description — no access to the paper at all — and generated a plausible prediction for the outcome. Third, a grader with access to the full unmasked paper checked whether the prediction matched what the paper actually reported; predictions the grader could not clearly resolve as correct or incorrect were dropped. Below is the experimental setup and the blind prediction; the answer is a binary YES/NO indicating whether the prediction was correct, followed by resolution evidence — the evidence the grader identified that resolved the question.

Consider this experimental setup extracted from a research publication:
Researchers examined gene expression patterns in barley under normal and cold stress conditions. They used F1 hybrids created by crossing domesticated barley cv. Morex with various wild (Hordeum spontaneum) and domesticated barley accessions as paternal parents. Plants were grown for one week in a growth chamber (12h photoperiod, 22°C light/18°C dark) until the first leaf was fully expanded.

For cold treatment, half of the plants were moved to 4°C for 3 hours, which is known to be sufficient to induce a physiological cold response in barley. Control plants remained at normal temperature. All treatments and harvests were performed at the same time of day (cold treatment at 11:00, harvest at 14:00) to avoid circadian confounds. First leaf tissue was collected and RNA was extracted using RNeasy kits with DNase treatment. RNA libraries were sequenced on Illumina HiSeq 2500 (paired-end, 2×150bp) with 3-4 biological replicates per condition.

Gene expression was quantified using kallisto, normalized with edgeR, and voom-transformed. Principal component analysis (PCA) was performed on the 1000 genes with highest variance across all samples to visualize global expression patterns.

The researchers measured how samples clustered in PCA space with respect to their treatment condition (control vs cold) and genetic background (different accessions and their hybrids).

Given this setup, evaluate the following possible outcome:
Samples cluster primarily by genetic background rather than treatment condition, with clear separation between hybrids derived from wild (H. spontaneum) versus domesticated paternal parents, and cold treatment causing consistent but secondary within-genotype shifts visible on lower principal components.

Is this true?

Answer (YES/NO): NO